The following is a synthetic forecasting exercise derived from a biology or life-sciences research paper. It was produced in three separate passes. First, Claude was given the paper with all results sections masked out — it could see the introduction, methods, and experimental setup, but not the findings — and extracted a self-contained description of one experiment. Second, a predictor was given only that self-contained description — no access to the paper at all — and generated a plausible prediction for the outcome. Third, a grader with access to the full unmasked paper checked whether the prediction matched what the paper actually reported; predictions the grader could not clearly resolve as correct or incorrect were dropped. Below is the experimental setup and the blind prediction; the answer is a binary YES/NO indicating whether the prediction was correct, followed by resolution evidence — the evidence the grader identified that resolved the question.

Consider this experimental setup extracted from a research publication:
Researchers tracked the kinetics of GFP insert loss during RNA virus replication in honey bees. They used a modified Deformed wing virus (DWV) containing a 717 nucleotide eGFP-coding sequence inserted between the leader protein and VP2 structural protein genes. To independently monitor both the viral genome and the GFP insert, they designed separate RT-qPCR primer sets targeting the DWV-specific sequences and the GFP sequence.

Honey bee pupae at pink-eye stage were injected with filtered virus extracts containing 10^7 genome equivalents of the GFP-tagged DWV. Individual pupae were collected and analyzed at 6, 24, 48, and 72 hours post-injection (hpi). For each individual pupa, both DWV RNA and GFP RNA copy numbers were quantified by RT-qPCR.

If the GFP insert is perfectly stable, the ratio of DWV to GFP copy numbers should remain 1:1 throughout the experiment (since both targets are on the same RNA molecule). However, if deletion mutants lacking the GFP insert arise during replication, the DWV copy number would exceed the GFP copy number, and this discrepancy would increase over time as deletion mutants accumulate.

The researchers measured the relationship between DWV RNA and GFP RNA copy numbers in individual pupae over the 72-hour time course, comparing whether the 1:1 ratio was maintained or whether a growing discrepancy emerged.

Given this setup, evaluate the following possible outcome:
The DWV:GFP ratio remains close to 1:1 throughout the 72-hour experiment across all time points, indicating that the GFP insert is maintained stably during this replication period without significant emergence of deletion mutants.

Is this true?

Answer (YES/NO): NO